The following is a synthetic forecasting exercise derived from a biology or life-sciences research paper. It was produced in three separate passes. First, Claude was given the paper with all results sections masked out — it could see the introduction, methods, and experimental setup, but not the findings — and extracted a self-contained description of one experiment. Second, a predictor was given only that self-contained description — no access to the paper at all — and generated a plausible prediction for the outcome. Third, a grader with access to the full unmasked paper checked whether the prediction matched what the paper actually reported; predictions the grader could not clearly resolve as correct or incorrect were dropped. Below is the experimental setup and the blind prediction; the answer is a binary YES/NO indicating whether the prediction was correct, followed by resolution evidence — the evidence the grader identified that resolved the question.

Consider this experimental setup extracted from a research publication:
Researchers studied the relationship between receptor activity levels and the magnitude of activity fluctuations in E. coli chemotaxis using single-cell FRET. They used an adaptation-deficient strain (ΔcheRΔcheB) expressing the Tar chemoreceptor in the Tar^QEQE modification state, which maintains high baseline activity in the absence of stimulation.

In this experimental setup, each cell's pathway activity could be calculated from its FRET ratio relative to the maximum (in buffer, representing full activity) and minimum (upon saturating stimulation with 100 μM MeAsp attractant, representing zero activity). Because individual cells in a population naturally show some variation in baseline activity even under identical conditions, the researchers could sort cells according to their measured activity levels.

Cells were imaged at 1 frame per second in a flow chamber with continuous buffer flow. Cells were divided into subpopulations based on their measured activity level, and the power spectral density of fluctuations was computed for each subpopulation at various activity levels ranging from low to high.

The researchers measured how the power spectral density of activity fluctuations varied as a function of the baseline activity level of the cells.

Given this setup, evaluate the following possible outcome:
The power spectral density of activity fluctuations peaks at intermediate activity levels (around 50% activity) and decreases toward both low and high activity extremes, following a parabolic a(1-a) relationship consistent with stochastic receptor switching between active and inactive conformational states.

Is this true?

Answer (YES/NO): YES